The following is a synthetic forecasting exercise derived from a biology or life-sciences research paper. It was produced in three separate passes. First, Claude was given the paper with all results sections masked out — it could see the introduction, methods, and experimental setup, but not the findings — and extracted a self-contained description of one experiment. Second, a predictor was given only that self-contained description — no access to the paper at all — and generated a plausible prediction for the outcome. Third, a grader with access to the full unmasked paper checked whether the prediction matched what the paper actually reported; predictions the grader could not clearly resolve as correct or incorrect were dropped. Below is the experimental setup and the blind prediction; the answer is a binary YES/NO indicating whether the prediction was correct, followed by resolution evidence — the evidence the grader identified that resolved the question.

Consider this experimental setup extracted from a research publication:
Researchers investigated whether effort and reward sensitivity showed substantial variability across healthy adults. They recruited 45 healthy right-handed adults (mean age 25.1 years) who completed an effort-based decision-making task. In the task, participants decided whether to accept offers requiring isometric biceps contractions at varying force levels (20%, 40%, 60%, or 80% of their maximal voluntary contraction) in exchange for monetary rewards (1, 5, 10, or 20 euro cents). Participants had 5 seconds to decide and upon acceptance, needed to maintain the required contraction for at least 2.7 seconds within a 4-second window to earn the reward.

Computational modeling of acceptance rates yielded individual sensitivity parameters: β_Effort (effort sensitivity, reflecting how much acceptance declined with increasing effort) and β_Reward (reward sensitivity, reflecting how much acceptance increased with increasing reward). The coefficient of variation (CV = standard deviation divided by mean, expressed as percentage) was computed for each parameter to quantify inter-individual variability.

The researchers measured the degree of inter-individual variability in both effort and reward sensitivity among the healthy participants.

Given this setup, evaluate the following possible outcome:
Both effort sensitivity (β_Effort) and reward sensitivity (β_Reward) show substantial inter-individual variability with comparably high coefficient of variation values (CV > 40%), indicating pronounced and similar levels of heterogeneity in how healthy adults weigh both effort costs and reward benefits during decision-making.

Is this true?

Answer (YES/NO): NO